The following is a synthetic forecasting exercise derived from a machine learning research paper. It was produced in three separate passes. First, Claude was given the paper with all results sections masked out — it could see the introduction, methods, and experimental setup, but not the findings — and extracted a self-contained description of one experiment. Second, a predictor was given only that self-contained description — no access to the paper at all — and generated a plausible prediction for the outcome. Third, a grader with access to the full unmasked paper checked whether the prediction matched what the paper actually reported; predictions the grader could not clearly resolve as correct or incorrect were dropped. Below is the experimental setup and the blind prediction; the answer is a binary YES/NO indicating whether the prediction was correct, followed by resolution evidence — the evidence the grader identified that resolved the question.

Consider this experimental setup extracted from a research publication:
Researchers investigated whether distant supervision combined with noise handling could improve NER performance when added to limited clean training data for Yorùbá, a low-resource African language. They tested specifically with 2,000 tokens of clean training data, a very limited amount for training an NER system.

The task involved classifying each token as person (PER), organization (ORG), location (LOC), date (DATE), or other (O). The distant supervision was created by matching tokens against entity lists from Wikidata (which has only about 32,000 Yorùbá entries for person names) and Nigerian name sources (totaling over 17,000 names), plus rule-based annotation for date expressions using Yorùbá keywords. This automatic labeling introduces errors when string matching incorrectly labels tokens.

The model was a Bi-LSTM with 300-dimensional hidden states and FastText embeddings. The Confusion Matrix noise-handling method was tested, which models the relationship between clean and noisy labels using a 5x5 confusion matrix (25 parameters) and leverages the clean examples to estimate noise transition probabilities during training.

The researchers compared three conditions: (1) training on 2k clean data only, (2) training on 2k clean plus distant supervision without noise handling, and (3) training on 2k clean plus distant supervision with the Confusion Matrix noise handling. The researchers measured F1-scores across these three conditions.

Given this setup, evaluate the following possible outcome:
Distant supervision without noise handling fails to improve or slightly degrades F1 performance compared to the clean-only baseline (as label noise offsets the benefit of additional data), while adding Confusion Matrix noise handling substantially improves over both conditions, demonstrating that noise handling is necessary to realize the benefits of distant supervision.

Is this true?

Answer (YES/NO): NO